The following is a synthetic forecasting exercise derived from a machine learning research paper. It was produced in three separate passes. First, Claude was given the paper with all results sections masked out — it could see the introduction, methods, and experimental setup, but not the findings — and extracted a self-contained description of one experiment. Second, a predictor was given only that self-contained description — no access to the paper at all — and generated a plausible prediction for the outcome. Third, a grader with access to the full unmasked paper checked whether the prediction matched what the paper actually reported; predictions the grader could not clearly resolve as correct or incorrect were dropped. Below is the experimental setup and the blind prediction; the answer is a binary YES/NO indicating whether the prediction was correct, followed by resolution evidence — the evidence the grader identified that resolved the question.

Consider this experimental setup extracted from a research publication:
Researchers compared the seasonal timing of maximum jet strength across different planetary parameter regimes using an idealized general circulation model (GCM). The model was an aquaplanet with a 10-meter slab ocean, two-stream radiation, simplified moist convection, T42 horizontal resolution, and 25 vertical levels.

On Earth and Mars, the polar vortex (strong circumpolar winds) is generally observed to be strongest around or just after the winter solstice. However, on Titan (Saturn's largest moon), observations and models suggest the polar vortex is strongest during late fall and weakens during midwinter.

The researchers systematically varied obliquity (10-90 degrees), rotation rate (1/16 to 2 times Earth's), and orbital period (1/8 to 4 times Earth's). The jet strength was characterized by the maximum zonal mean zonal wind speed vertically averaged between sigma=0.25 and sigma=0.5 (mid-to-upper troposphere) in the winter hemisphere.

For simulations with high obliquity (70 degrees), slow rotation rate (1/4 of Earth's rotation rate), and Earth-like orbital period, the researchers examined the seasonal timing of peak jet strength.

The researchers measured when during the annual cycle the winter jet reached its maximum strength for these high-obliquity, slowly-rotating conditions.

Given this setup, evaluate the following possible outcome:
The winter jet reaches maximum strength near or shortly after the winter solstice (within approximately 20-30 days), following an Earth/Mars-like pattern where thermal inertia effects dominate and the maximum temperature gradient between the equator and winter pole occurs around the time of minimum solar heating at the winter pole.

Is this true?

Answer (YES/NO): NO